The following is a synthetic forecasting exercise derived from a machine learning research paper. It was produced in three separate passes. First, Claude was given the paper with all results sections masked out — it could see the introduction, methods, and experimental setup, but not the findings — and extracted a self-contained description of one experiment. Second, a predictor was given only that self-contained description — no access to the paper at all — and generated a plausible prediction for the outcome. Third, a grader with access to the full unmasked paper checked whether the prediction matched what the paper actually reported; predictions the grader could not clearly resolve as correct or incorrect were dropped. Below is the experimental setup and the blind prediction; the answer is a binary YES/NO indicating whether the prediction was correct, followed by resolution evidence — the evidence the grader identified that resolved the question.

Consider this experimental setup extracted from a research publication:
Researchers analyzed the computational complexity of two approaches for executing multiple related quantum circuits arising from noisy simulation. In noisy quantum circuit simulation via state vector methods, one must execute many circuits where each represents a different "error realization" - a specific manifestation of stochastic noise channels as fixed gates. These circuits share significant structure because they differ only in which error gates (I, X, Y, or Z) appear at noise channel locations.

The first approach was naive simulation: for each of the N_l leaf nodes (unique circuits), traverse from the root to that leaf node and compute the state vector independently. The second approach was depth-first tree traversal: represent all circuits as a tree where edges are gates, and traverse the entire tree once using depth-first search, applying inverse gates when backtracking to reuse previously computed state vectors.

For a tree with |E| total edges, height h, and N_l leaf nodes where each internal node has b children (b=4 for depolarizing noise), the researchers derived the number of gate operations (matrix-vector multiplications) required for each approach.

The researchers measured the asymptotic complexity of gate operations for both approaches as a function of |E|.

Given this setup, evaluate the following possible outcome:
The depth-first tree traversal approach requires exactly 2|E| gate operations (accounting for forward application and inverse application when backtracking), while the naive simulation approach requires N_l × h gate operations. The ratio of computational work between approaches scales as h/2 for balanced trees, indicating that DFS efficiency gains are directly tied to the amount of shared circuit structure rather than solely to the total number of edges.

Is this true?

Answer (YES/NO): YES